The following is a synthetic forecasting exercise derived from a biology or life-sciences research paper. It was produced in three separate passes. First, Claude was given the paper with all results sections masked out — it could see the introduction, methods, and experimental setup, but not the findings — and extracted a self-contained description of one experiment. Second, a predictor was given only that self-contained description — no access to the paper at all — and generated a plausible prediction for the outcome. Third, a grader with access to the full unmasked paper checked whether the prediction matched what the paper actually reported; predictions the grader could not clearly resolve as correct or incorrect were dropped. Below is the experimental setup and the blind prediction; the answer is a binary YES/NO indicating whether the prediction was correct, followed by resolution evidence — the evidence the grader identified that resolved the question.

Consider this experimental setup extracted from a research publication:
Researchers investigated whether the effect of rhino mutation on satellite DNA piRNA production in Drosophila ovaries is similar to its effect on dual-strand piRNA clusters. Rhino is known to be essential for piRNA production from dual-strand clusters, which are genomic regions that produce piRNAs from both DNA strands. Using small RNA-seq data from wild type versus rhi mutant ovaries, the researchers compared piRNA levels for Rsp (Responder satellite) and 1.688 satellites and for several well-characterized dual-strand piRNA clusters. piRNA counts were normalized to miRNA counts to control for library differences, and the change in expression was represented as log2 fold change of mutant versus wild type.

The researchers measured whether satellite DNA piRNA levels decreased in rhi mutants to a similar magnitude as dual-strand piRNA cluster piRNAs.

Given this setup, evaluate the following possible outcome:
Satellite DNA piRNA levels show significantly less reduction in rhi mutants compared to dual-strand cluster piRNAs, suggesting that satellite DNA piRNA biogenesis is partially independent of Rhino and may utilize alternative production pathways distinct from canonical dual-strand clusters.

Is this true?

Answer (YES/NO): NO